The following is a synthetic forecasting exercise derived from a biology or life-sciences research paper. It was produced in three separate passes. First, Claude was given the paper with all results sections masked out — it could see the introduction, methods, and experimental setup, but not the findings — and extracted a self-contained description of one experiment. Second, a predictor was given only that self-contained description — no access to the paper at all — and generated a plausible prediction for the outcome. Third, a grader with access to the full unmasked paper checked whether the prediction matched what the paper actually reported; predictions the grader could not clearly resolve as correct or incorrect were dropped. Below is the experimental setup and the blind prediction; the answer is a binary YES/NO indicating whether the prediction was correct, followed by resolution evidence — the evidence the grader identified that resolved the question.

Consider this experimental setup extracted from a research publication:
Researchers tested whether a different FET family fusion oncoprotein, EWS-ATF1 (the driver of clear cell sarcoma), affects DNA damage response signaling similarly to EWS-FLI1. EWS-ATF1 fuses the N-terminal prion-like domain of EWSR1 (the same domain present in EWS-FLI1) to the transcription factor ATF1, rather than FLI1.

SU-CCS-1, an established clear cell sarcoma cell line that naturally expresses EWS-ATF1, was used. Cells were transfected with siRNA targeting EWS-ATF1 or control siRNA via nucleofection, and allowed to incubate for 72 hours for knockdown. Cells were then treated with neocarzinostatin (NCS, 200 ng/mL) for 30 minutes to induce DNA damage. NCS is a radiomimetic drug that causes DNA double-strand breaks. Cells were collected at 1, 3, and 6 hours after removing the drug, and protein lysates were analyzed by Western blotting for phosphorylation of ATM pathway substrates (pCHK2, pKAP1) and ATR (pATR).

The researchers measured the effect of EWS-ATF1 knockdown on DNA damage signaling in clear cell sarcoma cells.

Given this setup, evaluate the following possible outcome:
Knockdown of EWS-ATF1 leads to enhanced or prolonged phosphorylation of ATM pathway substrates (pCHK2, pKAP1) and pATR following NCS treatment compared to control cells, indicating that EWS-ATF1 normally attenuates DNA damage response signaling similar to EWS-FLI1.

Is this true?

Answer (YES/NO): NO